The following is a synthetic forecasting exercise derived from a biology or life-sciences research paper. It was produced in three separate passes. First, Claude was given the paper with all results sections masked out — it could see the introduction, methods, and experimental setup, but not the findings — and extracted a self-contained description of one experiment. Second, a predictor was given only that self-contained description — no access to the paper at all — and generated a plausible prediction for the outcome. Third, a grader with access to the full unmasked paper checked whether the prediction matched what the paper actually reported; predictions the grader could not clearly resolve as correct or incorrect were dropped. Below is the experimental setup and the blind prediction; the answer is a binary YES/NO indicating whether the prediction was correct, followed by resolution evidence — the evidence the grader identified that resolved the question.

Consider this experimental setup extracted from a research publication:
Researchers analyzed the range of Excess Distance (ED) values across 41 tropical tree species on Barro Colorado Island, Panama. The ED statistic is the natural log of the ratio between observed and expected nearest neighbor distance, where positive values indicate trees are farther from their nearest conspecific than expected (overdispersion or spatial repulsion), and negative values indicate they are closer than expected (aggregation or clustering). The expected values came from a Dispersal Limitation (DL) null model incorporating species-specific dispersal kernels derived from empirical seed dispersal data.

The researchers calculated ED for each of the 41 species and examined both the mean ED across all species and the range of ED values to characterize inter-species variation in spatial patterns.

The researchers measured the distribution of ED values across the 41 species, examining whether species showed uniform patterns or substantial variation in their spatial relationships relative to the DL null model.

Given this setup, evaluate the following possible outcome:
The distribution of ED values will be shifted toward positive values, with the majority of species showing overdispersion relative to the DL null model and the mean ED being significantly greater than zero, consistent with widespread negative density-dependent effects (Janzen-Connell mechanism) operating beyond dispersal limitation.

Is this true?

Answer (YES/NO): YES